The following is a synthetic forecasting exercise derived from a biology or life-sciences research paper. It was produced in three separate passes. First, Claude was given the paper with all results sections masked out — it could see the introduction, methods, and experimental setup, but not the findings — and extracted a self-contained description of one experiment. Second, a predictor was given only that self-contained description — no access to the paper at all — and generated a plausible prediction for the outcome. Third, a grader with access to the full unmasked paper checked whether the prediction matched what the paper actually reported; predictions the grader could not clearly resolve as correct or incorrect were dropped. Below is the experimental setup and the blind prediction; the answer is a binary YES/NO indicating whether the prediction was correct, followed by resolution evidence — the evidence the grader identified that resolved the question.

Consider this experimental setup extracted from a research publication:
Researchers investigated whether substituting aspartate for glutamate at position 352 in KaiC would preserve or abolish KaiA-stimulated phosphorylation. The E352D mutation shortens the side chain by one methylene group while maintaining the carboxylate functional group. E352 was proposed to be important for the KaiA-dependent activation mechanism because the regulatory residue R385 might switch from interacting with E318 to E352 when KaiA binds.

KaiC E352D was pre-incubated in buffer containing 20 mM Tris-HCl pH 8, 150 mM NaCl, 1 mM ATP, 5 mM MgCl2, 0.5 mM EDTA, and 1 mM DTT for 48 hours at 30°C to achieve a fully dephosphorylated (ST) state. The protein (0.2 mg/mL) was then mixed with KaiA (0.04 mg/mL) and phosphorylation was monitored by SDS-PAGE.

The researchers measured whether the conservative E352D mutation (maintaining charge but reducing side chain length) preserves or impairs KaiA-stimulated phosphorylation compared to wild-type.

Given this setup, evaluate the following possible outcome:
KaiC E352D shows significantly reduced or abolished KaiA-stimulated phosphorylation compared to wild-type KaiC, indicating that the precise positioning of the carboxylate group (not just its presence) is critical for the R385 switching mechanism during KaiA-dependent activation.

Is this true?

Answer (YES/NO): YES